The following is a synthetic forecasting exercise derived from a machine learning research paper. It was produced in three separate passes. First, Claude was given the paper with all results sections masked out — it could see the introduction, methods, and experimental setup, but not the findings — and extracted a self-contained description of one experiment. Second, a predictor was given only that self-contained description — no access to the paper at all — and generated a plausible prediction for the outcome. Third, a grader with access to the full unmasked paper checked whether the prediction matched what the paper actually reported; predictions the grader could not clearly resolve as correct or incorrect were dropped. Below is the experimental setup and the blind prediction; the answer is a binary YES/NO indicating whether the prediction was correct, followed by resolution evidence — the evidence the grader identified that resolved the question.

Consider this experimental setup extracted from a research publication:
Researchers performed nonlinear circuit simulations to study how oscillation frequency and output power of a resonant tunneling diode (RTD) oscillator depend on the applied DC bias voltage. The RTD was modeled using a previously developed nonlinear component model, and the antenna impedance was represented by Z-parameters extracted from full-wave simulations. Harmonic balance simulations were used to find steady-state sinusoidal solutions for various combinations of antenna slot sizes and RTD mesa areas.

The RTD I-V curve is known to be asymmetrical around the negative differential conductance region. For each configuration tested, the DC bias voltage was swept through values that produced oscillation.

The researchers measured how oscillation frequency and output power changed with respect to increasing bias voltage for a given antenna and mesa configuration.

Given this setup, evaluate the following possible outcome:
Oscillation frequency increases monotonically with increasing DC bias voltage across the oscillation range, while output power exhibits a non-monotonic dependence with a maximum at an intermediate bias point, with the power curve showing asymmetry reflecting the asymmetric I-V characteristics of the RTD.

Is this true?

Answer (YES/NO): NO